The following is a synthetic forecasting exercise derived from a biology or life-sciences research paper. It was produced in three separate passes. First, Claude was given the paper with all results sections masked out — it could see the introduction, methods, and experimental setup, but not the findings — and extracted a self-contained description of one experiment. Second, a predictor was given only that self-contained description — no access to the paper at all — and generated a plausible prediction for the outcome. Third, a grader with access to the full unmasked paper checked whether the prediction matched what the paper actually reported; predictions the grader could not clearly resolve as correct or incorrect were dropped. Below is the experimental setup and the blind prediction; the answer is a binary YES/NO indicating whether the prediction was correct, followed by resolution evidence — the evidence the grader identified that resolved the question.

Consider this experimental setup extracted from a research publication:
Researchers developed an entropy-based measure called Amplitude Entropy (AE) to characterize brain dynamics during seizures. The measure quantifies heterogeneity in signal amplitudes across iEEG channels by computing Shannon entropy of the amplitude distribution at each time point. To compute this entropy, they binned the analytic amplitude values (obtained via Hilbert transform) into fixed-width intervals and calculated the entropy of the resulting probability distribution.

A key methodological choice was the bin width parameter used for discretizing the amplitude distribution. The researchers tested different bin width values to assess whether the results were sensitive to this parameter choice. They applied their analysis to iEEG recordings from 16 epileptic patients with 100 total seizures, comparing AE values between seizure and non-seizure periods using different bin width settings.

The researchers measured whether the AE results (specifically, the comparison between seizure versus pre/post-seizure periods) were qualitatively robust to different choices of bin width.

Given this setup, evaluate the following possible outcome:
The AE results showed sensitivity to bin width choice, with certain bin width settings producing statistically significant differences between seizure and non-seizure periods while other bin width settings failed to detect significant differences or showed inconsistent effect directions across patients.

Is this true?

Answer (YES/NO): NO